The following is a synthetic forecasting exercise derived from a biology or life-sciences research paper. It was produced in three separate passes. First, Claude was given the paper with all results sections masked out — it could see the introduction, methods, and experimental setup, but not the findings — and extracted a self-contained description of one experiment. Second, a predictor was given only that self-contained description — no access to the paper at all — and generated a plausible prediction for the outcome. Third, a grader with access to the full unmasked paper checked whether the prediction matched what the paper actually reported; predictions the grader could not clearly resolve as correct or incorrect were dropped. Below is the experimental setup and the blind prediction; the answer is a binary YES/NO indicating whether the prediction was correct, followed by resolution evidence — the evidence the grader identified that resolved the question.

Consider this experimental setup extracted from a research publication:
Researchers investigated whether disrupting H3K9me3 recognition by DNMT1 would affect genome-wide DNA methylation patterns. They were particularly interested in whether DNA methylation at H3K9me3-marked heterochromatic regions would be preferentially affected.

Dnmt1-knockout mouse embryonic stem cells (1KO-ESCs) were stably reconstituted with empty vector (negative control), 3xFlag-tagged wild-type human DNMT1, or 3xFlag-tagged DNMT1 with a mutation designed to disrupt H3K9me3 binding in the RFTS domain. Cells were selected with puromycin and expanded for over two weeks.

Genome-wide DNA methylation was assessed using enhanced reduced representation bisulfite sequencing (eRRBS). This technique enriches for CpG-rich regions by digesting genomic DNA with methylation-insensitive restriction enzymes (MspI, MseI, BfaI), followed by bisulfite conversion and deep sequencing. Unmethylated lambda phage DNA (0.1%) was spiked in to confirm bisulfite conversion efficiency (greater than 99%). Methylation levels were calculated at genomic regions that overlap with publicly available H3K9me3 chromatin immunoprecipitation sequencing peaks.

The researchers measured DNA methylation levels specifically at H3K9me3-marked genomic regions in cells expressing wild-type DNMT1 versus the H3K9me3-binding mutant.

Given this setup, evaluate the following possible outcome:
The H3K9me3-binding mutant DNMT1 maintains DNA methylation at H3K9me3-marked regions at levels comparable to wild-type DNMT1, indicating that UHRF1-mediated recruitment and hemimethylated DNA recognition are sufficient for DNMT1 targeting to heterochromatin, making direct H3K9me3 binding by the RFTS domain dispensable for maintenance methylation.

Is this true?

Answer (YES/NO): NO